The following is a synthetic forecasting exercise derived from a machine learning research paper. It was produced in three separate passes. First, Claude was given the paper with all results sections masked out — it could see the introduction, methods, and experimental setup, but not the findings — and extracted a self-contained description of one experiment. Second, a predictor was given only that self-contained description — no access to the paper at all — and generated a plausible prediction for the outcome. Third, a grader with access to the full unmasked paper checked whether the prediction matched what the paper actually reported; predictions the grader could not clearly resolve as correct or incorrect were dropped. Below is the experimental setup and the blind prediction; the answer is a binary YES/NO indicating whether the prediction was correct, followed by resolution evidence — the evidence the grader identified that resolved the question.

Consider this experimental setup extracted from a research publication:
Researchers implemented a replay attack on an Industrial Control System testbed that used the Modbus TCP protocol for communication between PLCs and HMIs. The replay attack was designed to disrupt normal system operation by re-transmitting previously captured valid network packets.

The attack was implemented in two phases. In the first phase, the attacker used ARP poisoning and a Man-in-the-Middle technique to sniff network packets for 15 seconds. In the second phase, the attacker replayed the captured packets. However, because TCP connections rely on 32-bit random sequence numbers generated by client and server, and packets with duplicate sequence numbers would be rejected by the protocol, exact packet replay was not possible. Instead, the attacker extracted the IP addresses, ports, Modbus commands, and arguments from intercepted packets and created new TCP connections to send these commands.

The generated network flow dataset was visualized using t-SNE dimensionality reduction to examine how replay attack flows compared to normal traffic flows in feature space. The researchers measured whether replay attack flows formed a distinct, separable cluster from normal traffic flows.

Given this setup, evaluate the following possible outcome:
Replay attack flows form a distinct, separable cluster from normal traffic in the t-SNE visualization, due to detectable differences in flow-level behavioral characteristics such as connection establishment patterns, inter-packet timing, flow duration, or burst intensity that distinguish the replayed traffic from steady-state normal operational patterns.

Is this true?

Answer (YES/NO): NO